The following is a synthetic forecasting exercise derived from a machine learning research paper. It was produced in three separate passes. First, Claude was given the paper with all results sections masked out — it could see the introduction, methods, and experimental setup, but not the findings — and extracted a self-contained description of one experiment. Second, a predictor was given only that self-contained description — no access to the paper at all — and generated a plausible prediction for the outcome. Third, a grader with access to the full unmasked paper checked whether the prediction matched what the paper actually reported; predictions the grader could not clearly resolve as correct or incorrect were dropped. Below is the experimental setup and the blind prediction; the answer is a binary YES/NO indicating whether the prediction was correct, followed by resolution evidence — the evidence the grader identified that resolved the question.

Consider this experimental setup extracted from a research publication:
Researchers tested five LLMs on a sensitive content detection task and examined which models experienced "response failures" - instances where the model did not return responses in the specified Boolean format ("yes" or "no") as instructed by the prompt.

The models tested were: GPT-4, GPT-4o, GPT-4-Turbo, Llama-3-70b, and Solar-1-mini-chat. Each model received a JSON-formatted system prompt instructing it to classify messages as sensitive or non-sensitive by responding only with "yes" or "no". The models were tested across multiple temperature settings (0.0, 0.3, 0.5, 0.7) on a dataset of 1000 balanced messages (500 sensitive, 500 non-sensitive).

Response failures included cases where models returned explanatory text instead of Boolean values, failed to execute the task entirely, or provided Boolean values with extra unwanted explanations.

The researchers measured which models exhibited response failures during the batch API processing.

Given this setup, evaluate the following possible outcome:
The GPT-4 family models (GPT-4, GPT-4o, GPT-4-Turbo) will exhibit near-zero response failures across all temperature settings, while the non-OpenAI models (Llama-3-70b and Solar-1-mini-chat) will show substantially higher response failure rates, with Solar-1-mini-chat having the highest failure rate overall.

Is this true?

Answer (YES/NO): NO